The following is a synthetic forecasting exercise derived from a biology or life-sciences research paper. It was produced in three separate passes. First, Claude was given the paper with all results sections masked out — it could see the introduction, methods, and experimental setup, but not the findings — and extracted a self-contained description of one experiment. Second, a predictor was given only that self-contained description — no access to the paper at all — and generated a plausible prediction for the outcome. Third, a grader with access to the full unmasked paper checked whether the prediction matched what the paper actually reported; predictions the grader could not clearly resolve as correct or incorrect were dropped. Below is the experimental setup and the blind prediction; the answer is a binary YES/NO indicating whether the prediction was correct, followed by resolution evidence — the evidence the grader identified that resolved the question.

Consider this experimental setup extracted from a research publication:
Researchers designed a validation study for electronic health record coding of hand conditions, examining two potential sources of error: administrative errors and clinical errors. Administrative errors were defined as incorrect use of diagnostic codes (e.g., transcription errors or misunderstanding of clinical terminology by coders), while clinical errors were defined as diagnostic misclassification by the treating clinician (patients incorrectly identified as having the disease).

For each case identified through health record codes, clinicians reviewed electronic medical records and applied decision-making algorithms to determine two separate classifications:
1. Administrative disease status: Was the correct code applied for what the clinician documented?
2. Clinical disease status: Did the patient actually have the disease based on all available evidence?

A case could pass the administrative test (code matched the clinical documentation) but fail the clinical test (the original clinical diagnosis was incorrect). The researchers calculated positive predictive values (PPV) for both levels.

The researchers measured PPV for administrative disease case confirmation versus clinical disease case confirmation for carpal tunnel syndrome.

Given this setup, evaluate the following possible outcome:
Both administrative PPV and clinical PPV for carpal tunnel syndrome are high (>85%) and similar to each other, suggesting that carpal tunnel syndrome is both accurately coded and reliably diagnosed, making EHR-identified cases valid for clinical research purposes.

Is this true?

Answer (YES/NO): YES